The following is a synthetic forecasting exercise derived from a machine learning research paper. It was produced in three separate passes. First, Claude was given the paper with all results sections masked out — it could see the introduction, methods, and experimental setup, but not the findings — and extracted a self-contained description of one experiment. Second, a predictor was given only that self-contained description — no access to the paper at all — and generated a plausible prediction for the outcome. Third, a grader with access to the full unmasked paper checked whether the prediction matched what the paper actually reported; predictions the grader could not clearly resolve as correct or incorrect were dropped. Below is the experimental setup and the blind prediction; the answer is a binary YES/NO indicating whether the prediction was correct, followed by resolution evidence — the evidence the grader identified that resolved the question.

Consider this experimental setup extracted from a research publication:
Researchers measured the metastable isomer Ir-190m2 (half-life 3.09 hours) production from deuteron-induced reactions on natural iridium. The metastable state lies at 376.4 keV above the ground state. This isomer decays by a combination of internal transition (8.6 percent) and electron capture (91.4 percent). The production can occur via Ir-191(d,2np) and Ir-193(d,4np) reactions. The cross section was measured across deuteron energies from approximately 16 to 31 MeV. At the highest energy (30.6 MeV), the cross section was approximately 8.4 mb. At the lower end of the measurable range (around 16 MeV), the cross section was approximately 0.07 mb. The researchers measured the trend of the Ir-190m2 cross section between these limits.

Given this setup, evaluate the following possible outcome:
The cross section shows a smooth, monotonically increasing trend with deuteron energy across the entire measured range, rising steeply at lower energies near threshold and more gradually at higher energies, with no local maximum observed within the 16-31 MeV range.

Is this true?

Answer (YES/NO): NO